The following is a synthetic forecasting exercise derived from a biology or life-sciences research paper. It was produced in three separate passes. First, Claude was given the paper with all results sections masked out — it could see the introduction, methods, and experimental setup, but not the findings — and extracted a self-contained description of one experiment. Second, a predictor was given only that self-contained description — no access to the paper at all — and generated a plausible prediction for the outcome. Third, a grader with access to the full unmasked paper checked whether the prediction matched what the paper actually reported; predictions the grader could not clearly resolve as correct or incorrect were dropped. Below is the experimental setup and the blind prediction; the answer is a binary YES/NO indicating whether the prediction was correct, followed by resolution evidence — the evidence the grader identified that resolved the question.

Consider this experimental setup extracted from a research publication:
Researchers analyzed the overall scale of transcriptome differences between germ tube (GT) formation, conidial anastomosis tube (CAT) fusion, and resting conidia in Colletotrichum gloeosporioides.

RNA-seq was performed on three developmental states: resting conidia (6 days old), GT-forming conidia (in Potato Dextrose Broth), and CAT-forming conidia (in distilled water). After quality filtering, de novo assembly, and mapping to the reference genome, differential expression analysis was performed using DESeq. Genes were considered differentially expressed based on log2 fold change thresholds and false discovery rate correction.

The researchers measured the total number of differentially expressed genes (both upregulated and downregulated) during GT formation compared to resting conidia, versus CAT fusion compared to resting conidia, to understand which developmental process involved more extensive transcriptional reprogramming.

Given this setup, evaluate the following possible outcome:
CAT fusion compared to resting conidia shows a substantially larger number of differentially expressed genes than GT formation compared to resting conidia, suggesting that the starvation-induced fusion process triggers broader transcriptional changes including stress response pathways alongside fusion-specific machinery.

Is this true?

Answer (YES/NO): NO